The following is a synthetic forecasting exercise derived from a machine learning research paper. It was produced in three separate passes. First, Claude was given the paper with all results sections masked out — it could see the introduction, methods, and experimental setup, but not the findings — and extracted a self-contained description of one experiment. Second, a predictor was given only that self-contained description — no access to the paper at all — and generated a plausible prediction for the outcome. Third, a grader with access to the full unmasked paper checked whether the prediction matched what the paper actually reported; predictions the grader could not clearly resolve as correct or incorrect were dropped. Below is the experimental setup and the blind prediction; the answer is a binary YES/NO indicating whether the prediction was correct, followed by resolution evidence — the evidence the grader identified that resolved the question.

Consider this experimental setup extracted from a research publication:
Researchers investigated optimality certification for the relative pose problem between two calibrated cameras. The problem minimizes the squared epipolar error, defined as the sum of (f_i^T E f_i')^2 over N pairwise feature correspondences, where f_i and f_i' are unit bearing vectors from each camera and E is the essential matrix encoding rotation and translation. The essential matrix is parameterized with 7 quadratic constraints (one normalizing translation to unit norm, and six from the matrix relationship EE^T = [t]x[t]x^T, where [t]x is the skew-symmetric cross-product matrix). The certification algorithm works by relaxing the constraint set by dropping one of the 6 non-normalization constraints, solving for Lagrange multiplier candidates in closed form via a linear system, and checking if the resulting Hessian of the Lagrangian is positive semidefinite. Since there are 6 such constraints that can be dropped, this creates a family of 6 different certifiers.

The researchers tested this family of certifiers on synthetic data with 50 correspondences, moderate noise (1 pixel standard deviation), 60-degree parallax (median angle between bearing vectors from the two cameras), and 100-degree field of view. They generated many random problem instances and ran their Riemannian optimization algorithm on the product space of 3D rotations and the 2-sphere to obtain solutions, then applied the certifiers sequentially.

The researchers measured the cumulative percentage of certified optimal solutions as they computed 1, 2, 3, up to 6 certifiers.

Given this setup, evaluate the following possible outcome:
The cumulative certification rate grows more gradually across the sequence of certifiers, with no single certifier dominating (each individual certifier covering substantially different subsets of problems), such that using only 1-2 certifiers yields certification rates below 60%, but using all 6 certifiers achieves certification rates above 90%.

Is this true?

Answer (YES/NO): NO